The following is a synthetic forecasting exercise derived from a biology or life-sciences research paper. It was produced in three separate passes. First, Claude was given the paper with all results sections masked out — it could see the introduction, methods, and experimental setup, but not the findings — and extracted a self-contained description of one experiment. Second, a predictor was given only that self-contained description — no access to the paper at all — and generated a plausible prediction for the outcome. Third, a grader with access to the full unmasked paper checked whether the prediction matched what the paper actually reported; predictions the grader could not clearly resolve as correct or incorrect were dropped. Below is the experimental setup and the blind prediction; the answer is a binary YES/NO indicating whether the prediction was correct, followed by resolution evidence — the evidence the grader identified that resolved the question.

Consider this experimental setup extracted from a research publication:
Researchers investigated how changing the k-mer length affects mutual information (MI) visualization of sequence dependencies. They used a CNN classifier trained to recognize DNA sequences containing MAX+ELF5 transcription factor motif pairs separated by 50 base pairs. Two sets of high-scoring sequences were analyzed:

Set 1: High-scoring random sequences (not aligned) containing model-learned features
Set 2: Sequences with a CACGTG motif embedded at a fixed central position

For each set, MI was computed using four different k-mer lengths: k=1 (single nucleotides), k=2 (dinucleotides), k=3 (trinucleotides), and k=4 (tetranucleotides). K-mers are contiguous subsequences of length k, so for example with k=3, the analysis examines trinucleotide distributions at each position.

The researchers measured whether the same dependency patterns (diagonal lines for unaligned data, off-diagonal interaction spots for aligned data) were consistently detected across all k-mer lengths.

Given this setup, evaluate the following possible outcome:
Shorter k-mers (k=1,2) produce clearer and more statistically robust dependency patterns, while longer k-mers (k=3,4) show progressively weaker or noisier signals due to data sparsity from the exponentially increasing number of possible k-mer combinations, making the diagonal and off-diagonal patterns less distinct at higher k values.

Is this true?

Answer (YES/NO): NO